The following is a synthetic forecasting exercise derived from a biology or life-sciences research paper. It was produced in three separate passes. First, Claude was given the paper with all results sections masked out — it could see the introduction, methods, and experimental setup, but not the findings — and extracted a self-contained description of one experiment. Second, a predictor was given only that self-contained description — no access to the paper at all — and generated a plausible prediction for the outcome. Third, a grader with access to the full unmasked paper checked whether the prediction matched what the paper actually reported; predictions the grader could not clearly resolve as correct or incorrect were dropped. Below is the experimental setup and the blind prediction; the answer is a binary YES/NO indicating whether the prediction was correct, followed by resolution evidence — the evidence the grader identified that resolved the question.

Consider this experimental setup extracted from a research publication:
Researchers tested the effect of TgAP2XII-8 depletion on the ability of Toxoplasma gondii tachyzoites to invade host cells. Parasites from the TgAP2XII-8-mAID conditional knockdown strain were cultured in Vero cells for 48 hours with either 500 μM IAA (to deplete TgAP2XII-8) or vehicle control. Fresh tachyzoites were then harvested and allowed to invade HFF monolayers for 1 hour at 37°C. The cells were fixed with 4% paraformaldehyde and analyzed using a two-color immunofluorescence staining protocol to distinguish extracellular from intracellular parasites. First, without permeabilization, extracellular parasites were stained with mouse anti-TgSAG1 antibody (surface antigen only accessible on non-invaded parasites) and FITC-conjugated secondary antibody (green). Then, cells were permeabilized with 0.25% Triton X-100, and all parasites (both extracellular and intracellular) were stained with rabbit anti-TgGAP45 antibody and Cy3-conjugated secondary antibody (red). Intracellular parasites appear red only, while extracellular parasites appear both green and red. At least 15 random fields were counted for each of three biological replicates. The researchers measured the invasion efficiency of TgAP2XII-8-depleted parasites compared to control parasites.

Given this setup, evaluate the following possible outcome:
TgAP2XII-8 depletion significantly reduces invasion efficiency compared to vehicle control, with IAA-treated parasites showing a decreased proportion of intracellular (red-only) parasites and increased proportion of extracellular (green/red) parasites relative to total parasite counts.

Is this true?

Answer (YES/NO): YES